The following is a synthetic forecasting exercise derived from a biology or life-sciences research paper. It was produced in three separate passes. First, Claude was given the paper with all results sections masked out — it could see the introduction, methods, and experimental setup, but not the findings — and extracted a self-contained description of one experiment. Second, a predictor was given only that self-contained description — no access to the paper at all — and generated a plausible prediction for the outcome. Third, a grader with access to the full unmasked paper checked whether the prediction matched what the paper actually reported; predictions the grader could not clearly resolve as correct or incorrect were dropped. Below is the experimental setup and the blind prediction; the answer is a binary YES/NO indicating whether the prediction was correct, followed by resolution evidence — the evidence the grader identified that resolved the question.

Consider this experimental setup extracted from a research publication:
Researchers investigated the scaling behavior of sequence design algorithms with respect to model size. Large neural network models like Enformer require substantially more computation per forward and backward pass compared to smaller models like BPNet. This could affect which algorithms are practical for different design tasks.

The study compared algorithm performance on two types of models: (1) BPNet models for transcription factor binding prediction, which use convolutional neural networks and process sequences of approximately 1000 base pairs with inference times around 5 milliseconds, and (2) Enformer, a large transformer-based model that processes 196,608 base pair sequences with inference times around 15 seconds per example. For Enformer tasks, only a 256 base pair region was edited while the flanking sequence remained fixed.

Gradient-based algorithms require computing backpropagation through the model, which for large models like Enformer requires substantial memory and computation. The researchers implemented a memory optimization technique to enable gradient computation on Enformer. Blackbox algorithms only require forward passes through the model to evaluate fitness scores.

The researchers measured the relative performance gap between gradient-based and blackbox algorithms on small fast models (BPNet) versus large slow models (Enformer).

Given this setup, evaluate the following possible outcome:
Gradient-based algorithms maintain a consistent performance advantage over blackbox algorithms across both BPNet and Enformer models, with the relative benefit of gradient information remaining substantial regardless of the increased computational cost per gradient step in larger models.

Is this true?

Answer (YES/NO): YES